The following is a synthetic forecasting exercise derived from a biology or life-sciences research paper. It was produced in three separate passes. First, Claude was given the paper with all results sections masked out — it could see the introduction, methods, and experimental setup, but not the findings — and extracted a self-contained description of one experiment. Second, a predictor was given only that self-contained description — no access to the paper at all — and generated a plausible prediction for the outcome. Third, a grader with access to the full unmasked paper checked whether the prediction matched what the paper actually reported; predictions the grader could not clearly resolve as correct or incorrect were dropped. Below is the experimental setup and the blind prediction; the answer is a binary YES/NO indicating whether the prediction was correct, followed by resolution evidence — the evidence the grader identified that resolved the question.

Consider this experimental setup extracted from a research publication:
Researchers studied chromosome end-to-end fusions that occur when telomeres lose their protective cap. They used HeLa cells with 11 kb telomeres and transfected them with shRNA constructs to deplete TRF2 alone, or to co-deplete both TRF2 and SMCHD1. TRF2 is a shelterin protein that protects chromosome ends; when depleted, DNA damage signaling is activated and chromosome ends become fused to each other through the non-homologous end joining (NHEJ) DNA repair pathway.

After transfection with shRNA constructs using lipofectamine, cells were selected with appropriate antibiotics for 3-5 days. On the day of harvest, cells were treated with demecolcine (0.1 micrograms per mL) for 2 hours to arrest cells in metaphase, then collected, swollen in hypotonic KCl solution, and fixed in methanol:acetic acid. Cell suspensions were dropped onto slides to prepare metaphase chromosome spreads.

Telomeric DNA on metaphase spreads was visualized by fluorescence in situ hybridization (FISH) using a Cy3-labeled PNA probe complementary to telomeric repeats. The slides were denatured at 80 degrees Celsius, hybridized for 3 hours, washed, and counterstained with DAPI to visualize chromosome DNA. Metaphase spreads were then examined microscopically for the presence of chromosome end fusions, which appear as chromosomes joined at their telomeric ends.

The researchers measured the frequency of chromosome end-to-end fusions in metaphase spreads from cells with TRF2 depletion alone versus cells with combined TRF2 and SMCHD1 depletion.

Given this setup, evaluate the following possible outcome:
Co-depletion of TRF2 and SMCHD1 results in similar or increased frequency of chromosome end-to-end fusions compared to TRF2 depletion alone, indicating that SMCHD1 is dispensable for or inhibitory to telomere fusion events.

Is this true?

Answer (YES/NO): NO